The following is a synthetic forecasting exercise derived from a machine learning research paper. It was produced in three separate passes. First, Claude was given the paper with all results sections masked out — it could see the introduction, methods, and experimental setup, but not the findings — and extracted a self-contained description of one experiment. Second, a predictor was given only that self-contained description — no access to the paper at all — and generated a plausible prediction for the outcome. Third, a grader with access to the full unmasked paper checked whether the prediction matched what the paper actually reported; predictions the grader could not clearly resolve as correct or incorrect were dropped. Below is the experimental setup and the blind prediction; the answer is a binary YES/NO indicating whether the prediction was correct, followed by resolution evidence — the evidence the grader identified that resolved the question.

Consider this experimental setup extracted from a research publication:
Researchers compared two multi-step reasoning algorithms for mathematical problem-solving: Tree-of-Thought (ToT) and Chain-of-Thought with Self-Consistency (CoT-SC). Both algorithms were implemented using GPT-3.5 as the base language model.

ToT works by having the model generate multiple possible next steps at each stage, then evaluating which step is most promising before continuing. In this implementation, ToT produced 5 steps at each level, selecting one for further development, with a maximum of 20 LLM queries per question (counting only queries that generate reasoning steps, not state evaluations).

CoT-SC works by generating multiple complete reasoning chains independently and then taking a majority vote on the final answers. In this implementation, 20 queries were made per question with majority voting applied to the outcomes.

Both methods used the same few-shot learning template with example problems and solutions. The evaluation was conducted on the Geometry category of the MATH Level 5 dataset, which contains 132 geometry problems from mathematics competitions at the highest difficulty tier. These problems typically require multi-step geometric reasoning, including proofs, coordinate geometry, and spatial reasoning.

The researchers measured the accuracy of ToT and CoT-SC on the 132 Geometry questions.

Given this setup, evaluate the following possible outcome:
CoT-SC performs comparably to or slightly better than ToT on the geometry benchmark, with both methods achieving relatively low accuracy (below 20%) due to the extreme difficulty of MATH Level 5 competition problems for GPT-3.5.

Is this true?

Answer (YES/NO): YES